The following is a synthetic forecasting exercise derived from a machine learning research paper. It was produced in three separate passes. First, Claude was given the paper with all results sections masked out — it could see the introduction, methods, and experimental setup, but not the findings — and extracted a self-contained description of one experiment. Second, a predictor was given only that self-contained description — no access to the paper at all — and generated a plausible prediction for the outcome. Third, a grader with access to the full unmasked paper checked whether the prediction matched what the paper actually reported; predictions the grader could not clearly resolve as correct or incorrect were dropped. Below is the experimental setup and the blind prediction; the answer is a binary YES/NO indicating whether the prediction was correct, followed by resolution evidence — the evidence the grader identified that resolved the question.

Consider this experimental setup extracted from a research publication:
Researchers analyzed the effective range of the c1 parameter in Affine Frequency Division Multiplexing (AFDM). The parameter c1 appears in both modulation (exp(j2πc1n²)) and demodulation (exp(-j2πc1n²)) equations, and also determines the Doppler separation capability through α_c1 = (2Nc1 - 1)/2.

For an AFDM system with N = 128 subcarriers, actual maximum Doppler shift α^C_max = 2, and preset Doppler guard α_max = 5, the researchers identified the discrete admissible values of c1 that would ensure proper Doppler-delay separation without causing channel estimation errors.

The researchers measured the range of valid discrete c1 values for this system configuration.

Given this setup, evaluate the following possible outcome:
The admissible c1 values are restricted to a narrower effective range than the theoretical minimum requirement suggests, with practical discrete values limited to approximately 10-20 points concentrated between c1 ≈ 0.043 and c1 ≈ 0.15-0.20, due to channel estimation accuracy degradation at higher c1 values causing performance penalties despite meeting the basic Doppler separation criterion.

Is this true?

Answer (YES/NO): NO